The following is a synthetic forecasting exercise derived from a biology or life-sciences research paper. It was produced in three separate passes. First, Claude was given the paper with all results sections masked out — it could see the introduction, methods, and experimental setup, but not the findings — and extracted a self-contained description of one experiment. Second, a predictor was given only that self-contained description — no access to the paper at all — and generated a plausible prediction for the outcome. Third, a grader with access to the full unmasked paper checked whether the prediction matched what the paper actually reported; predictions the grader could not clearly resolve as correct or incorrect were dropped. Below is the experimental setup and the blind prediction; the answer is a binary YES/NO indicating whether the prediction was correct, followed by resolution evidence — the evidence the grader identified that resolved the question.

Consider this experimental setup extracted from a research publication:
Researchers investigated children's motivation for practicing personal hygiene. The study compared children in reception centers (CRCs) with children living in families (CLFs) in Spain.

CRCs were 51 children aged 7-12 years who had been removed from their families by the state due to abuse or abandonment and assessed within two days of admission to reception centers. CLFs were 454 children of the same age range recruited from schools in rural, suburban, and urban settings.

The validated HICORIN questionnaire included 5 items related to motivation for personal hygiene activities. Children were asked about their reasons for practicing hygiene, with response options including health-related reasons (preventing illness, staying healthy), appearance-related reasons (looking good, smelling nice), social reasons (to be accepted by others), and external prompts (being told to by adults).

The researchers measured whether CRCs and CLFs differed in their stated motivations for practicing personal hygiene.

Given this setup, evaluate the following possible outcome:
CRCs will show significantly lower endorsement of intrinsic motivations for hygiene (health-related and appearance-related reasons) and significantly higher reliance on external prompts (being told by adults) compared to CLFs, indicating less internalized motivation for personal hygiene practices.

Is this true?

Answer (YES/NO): NO